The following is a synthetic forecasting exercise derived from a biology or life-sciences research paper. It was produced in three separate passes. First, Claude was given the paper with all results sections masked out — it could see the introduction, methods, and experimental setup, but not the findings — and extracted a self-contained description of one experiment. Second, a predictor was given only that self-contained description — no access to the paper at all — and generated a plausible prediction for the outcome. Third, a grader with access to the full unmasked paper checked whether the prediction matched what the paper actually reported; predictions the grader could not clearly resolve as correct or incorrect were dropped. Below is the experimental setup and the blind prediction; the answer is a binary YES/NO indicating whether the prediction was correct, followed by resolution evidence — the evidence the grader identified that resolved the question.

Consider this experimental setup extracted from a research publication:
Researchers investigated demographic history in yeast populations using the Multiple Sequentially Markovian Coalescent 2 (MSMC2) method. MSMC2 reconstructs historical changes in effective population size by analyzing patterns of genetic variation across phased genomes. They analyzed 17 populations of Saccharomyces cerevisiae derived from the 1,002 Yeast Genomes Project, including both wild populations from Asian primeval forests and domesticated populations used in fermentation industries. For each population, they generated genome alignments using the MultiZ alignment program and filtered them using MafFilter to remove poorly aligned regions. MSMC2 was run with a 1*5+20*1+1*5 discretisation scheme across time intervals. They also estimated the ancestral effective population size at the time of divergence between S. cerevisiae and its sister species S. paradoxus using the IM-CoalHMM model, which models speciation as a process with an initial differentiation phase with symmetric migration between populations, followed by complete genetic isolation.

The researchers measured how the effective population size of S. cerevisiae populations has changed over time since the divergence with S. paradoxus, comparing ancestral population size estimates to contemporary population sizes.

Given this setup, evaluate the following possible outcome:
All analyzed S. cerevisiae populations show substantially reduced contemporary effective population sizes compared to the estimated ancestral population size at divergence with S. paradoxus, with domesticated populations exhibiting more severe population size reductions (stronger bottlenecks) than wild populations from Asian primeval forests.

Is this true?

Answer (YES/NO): NO